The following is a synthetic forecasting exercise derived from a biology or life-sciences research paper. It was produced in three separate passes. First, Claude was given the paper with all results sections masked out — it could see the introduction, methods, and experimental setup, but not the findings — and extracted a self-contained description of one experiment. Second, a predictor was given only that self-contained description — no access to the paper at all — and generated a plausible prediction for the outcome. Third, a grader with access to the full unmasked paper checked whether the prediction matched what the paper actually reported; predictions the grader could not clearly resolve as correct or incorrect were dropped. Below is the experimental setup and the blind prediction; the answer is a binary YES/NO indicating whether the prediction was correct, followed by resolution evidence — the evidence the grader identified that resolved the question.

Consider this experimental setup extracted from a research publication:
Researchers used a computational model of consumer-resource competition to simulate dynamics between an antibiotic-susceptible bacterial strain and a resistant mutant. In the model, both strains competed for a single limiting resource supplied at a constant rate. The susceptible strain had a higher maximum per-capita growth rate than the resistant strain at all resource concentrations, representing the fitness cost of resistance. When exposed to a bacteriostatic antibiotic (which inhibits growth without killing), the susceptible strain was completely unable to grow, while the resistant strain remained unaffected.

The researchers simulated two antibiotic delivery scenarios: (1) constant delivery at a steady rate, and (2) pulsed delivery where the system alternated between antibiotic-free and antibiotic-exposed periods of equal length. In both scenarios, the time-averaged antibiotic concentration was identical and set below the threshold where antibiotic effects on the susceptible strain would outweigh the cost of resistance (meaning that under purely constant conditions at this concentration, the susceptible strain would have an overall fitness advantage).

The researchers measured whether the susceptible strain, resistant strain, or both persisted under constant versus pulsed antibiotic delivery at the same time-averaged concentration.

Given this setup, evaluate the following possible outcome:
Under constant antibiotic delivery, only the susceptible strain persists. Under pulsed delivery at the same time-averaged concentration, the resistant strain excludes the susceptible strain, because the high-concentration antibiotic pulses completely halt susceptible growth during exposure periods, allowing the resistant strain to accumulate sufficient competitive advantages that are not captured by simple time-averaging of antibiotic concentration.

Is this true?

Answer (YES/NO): NO